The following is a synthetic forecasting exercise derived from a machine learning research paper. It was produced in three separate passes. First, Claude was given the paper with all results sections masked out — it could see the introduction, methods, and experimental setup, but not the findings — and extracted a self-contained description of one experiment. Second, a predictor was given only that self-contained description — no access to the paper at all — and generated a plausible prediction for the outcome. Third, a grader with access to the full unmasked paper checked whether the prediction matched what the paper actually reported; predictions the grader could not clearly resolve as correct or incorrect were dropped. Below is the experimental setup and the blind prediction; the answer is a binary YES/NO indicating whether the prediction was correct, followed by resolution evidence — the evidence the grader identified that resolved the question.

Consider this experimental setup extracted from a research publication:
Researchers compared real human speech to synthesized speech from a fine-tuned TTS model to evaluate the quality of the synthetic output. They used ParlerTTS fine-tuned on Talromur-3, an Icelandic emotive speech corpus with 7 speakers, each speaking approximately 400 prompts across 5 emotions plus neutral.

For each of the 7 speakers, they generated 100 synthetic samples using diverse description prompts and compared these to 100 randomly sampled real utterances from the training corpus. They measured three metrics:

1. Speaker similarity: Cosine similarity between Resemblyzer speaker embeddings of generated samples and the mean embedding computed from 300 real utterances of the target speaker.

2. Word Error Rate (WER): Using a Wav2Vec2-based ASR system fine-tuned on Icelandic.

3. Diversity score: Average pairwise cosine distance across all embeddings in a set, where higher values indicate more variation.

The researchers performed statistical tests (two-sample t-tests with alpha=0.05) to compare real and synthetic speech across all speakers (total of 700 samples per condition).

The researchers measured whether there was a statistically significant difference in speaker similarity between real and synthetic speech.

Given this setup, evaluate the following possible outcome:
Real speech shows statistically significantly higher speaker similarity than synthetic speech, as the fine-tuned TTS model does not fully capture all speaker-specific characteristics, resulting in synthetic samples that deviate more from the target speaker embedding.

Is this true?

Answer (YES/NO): NO